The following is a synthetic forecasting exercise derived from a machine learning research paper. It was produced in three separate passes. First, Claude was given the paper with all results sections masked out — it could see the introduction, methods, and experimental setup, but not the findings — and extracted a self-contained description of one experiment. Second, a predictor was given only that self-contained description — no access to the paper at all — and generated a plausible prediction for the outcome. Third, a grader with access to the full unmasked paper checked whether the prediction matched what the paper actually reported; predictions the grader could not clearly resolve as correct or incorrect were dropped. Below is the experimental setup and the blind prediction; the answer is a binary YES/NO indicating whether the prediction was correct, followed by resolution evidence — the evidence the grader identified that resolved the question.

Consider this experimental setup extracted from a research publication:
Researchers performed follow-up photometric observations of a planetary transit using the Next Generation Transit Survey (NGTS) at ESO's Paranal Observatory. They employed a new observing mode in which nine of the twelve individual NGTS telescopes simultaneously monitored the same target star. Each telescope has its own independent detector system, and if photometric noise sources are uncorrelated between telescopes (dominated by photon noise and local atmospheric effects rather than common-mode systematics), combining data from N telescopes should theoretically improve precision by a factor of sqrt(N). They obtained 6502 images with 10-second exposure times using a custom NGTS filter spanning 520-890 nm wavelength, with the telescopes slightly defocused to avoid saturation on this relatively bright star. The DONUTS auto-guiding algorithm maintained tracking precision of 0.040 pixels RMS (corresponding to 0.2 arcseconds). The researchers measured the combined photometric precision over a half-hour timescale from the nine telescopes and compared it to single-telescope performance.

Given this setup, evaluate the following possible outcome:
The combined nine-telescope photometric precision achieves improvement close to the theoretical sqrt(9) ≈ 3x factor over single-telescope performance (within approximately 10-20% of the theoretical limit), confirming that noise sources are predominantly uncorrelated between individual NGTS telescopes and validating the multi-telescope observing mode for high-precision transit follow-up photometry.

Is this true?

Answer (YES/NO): YES